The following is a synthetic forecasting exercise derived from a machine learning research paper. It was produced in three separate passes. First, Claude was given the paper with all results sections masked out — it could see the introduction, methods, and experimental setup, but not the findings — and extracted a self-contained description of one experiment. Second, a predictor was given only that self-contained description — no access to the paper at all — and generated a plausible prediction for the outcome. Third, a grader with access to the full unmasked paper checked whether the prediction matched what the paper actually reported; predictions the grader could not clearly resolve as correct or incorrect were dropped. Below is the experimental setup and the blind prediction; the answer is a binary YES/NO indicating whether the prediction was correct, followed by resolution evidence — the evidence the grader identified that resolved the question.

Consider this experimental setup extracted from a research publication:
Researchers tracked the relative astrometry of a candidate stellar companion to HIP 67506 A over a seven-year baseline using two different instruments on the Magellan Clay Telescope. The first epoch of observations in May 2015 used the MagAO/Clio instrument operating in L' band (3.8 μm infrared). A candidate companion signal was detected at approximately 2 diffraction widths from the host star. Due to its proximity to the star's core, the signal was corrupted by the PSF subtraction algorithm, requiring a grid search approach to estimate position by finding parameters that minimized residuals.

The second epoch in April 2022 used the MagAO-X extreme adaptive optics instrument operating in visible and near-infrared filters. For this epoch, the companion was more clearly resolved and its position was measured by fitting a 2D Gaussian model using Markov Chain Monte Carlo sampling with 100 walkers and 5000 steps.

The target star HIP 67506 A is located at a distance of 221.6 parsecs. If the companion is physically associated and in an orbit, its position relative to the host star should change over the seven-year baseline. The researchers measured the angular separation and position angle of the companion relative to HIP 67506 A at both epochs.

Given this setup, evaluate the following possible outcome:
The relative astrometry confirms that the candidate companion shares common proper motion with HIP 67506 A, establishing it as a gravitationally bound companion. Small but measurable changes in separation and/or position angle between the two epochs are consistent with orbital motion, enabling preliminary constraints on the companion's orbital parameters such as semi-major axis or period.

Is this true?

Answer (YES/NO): NO